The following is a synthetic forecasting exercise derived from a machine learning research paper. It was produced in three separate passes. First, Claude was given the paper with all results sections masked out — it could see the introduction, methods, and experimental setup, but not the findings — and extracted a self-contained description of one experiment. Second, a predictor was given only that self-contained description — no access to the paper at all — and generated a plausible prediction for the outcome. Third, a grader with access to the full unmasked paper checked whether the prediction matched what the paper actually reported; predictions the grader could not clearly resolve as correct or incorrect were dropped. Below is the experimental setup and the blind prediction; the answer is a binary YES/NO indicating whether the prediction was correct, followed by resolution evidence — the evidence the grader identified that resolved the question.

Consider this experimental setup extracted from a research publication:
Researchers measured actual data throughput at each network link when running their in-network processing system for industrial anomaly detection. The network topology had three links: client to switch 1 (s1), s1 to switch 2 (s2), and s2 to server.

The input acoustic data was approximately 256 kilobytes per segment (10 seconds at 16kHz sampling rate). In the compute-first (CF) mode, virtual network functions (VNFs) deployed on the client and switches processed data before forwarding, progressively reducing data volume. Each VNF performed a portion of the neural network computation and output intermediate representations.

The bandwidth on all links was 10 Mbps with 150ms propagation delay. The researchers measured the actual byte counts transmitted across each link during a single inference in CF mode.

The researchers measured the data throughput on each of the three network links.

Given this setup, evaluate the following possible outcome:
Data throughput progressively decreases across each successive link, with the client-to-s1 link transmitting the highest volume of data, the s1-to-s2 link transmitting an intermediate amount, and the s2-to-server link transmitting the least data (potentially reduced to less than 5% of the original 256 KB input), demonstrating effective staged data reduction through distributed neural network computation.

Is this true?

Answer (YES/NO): NO